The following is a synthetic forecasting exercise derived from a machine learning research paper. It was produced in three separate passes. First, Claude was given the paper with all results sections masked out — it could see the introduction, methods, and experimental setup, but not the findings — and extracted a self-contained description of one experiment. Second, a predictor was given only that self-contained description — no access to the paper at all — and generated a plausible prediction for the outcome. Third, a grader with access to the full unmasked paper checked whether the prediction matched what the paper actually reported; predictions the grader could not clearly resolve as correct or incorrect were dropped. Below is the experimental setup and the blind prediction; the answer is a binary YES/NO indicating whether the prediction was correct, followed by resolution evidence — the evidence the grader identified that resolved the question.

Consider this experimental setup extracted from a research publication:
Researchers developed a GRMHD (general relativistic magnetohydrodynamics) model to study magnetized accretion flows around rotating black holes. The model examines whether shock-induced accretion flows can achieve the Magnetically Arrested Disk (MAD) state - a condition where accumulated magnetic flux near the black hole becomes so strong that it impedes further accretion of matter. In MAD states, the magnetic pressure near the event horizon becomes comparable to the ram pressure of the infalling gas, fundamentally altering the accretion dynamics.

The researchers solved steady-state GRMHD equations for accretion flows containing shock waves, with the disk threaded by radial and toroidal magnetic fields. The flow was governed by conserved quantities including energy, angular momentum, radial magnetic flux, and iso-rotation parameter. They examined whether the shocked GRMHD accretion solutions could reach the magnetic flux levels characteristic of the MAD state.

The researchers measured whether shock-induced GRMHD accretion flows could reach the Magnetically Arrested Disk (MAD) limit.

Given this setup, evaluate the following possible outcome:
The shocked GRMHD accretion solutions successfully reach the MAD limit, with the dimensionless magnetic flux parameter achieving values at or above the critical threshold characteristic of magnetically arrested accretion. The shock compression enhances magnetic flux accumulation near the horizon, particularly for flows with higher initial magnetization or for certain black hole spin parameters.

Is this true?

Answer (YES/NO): NO